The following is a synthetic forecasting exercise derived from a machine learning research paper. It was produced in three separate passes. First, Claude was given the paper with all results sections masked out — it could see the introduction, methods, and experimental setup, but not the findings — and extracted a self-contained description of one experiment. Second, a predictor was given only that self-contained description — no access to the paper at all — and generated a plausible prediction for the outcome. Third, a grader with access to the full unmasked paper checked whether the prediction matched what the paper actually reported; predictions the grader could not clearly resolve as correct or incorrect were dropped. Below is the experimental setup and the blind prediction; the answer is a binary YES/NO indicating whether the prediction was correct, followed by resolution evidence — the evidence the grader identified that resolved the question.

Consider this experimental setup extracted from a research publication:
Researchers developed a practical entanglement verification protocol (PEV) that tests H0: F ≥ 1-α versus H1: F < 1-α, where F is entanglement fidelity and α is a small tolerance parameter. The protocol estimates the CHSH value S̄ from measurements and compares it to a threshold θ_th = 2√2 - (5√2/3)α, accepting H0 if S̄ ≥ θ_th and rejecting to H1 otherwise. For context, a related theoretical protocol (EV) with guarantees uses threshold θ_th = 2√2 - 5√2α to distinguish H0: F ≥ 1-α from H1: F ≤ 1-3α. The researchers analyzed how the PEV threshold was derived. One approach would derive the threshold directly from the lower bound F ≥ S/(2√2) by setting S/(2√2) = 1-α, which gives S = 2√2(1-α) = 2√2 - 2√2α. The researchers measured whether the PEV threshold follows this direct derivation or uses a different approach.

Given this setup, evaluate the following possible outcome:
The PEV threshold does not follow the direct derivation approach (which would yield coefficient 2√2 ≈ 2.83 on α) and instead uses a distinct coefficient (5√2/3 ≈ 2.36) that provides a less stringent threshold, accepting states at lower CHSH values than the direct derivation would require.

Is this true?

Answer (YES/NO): NO